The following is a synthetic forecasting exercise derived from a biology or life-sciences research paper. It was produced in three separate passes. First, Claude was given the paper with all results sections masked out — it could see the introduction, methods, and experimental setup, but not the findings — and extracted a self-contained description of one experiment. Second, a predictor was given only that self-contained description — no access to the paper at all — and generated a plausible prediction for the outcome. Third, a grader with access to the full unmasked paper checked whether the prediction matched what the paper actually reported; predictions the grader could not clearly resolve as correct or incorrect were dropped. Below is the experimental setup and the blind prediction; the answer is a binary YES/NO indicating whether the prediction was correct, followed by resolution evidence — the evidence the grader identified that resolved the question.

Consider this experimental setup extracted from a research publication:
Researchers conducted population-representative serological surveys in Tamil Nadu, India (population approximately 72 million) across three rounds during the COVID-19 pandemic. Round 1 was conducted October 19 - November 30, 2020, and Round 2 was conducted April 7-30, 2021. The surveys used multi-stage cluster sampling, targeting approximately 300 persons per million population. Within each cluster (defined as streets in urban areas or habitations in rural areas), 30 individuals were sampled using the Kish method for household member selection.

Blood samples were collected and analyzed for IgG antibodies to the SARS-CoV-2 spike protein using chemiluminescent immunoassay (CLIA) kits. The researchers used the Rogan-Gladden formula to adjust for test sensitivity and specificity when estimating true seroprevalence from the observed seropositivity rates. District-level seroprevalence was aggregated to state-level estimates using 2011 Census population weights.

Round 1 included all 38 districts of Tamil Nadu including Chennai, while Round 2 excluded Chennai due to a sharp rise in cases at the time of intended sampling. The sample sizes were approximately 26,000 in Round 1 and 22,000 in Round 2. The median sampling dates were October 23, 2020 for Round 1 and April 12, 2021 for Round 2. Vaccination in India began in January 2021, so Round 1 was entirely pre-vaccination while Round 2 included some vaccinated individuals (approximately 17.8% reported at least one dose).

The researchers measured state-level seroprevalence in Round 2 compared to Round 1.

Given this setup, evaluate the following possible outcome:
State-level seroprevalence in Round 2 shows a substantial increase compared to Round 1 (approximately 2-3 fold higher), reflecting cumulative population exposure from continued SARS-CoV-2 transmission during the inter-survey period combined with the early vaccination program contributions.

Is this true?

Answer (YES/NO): NO